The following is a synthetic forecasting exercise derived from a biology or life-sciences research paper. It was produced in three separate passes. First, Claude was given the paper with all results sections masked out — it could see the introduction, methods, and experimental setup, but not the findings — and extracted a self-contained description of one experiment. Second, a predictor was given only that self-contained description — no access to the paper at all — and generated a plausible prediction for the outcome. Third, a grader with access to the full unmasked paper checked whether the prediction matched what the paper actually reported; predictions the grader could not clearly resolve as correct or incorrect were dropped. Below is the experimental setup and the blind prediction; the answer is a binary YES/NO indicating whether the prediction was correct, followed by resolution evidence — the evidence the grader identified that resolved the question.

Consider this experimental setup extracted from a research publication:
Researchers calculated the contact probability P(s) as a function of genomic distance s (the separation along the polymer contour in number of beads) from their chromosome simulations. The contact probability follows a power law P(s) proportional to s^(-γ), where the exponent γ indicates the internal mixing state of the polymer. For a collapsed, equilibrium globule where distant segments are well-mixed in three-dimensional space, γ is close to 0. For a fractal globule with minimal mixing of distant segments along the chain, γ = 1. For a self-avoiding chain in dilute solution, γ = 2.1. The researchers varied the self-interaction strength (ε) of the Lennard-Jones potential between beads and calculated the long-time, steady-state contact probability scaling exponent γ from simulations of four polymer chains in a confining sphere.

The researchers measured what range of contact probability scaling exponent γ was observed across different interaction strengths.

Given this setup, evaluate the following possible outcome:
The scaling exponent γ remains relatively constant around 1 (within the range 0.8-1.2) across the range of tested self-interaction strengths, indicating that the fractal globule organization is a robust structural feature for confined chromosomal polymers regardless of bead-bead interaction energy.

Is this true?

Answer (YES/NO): NO